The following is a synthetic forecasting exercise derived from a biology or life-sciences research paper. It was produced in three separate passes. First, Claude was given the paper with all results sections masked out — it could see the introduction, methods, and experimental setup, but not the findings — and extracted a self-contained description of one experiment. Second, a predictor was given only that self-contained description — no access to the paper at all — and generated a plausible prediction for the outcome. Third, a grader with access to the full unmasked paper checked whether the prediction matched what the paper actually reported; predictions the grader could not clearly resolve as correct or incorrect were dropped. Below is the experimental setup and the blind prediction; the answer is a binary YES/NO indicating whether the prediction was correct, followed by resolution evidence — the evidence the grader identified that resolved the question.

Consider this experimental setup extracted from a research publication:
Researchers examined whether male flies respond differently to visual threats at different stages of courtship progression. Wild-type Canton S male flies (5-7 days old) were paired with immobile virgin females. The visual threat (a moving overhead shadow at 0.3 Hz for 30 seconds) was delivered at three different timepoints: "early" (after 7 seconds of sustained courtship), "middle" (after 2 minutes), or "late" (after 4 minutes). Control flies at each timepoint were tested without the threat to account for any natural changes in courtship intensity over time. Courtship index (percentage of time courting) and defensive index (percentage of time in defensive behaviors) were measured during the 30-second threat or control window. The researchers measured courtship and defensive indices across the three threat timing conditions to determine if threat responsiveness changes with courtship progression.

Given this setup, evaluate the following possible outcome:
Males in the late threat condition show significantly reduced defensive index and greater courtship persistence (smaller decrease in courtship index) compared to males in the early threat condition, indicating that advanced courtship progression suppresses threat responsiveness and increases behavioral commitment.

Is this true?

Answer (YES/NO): YES